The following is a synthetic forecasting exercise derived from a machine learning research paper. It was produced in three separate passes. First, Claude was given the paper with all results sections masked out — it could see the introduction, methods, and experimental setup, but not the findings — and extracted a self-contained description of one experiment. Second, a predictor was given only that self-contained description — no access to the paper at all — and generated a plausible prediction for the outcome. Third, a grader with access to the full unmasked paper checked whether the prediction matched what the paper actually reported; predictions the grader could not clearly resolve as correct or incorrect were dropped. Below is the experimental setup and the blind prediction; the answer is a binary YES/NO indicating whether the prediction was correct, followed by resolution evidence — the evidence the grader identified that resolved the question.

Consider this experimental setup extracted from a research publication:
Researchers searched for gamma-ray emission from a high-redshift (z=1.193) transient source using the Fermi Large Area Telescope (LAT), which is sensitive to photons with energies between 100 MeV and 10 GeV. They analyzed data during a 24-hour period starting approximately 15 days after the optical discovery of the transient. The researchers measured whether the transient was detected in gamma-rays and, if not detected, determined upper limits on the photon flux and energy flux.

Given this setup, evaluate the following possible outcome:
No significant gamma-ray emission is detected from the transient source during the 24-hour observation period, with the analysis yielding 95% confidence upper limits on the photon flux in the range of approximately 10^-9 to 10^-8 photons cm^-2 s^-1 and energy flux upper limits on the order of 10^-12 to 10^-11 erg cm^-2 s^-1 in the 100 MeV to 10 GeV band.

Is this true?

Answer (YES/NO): NO